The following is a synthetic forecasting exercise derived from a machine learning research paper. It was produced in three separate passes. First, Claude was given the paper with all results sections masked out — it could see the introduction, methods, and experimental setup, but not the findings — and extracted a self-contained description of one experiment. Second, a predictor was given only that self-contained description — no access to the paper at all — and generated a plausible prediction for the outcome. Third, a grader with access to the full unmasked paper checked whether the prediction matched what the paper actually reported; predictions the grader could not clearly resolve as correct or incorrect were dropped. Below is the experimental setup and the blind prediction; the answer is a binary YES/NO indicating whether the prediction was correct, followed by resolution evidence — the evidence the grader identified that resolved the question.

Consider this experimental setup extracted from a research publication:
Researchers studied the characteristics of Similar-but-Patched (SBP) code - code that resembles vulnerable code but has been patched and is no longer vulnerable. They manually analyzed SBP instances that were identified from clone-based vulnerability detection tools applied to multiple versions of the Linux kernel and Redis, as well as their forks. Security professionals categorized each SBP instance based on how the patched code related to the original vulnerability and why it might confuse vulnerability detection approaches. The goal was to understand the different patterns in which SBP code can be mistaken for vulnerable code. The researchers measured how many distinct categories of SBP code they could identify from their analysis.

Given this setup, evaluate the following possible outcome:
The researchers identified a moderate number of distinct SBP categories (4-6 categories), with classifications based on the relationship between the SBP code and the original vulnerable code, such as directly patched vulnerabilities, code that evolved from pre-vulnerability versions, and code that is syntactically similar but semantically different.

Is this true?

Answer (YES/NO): NO